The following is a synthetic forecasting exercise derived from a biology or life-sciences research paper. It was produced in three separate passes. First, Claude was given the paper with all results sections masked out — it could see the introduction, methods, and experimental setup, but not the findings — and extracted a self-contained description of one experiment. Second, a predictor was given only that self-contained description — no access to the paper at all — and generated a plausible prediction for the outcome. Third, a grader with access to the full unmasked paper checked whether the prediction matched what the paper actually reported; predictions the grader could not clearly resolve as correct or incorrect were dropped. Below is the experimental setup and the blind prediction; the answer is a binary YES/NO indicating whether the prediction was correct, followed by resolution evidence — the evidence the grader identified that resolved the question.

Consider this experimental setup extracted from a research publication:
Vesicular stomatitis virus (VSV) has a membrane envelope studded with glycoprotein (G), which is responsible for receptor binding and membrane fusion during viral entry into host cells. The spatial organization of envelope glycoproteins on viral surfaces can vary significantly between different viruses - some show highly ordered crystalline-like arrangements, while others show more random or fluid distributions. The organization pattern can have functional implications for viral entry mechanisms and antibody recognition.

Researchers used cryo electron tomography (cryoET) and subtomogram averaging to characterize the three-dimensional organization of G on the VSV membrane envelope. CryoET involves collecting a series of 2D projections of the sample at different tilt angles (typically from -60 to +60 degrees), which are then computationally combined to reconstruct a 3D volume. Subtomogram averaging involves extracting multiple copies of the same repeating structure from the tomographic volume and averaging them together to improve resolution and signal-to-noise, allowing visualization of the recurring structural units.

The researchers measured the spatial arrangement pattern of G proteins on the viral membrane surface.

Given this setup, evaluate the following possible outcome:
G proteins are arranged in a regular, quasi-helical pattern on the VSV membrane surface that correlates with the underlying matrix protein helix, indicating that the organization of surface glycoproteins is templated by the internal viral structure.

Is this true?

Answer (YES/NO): NO